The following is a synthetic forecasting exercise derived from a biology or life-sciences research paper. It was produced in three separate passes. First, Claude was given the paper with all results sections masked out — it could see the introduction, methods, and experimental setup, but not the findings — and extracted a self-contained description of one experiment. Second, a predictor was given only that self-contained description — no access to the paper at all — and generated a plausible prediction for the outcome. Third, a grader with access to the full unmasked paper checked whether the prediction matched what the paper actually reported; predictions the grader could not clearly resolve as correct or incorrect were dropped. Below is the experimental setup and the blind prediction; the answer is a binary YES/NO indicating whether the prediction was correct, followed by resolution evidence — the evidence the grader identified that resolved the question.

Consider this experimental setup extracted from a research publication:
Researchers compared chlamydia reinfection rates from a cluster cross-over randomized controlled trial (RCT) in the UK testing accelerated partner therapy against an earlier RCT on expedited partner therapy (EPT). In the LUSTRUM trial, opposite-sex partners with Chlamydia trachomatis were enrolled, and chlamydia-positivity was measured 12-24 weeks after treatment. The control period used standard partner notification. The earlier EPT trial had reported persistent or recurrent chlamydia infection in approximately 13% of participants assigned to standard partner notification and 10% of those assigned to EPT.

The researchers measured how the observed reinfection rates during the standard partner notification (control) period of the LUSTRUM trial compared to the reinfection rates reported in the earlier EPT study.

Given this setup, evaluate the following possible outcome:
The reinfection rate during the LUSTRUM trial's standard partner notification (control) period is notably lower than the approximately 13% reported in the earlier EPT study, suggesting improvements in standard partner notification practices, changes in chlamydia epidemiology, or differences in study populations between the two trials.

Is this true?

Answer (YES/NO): YES